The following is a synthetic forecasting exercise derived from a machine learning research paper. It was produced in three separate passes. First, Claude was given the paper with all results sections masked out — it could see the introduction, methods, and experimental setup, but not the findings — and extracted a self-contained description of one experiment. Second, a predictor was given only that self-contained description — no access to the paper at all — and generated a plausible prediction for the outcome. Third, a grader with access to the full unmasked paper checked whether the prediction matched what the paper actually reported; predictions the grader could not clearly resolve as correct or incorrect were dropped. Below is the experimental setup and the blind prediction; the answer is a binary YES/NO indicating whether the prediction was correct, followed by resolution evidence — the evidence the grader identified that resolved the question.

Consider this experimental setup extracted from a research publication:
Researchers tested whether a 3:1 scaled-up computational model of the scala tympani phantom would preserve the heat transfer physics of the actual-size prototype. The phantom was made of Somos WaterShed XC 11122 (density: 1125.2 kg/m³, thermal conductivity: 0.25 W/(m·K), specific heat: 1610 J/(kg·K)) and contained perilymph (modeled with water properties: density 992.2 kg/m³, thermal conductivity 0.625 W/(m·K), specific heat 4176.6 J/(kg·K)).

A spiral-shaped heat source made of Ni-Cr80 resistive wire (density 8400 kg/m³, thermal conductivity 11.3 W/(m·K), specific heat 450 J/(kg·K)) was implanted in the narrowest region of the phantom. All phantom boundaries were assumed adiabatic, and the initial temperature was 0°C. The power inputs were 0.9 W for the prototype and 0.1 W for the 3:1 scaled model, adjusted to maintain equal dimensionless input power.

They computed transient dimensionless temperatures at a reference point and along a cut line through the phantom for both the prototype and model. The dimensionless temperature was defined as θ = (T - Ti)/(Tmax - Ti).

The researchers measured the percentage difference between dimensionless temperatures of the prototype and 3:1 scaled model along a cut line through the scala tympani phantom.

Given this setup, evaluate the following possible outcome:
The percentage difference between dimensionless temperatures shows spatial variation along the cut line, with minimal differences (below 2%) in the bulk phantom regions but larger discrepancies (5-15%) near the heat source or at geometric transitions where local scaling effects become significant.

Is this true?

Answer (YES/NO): NO